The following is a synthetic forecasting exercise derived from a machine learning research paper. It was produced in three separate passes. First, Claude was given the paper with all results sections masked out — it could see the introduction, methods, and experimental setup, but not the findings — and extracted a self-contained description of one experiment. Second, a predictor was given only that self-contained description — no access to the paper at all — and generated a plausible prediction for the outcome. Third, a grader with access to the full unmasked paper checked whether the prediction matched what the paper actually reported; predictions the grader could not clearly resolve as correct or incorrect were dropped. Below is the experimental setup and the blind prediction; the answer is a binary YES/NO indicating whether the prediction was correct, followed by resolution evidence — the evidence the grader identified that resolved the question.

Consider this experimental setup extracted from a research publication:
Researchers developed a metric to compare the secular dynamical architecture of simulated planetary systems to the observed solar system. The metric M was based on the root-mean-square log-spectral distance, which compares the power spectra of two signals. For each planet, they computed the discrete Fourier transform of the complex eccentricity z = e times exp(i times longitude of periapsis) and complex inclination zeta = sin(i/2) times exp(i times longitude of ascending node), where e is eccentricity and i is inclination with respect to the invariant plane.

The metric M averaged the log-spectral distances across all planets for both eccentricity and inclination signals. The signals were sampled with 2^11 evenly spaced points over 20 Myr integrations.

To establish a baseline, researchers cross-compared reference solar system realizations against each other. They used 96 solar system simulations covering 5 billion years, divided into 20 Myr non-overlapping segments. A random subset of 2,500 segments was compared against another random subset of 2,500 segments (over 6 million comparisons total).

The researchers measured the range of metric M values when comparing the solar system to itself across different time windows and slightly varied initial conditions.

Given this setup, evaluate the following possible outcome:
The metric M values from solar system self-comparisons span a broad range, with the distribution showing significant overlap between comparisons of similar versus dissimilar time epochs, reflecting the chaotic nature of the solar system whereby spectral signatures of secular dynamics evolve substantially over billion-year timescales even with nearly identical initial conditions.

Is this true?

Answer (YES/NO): NO